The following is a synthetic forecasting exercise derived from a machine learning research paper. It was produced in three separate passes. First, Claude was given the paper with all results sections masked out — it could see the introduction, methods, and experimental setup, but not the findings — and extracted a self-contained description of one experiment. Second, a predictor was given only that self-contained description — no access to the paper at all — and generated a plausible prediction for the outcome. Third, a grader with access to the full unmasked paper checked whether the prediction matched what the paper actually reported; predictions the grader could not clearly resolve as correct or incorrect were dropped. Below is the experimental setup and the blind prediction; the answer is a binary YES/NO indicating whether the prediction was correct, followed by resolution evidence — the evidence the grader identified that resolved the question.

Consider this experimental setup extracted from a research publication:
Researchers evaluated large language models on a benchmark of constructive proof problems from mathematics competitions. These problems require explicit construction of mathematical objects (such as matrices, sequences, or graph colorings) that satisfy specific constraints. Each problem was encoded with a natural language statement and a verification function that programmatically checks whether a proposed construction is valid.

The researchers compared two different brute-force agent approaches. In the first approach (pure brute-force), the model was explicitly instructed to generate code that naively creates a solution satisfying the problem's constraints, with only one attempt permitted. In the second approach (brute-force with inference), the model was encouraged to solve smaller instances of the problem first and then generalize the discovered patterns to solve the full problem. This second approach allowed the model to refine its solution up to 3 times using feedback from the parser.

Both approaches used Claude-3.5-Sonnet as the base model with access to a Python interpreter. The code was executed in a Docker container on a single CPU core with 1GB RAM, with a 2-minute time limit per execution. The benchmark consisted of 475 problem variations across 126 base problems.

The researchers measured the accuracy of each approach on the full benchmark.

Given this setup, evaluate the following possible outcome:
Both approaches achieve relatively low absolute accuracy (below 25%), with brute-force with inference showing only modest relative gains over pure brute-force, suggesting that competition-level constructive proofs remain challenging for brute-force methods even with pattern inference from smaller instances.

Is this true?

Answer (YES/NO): NO